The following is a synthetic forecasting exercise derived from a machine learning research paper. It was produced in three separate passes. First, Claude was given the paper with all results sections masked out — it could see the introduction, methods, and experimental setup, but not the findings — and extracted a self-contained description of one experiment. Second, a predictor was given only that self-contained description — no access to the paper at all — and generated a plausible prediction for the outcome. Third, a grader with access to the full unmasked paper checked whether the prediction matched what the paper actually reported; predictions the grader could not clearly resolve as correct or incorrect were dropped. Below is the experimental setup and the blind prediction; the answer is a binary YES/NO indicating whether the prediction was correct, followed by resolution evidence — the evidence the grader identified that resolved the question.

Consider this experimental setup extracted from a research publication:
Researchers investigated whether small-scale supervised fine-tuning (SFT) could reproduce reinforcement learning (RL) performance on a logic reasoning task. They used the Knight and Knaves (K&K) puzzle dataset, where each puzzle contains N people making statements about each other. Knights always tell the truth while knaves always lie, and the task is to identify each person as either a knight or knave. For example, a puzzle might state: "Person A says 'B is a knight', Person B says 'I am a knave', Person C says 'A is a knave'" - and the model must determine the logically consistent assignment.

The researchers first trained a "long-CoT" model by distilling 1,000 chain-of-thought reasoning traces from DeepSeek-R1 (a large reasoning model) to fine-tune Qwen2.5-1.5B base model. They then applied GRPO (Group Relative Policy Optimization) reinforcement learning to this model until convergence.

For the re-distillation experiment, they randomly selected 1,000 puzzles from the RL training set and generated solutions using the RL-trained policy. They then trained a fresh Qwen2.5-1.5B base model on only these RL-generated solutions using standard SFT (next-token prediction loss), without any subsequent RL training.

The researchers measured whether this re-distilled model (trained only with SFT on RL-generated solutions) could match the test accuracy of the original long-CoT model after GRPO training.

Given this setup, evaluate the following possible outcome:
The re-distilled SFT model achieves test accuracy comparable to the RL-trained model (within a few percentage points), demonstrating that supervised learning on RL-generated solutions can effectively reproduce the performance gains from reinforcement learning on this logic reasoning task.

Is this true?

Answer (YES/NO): YES